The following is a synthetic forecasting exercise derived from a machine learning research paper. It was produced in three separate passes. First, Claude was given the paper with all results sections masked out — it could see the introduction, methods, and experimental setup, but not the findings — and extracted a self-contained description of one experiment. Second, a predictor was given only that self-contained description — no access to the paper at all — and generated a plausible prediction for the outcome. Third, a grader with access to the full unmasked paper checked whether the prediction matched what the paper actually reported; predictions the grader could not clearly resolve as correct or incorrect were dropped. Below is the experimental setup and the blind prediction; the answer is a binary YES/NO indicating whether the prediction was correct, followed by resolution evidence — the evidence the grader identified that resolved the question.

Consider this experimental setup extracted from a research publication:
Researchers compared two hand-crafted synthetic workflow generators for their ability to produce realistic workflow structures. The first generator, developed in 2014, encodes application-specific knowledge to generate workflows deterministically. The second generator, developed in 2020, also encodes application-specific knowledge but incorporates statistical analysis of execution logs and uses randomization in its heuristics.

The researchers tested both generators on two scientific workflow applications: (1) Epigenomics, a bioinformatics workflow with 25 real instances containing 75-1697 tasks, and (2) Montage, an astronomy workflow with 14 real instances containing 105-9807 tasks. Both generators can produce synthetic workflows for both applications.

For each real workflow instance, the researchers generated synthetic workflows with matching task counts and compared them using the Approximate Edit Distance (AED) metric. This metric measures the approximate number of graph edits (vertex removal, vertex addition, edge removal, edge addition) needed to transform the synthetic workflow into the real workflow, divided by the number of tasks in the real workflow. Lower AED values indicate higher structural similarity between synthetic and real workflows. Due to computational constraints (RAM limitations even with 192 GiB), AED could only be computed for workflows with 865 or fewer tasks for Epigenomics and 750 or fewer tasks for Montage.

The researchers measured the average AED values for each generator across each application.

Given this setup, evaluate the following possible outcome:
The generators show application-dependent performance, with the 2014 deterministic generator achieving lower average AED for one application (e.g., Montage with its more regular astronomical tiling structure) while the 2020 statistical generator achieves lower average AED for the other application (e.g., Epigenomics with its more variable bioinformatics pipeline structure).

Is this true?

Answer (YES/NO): YES